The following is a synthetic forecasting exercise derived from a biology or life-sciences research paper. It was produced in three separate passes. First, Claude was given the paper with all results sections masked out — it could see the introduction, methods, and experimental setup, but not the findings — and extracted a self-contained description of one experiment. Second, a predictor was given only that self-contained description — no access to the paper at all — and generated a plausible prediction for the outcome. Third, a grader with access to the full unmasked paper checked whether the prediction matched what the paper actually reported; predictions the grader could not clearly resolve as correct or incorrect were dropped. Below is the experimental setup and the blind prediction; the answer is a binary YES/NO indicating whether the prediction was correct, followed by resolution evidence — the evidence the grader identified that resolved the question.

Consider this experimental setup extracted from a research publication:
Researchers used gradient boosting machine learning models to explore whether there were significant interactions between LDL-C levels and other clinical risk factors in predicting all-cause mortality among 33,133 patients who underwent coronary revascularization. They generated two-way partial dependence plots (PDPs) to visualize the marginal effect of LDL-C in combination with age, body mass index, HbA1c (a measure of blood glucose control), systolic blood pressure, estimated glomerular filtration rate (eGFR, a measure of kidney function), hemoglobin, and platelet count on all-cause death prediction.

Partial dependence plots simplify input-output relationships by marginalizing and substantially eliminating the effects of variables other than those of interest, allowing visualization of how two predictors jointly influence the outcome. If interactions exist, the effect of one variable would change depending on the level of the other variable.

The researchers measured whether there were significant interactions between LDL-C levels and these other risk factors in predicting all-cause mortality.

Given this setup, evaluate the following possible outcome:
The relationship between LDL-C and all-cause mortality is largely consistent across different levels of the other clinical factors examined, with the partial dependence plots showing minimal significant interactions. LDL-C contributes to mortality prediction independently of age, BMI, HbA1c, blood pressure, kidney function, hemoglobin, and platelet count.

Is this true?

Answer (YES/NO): YES